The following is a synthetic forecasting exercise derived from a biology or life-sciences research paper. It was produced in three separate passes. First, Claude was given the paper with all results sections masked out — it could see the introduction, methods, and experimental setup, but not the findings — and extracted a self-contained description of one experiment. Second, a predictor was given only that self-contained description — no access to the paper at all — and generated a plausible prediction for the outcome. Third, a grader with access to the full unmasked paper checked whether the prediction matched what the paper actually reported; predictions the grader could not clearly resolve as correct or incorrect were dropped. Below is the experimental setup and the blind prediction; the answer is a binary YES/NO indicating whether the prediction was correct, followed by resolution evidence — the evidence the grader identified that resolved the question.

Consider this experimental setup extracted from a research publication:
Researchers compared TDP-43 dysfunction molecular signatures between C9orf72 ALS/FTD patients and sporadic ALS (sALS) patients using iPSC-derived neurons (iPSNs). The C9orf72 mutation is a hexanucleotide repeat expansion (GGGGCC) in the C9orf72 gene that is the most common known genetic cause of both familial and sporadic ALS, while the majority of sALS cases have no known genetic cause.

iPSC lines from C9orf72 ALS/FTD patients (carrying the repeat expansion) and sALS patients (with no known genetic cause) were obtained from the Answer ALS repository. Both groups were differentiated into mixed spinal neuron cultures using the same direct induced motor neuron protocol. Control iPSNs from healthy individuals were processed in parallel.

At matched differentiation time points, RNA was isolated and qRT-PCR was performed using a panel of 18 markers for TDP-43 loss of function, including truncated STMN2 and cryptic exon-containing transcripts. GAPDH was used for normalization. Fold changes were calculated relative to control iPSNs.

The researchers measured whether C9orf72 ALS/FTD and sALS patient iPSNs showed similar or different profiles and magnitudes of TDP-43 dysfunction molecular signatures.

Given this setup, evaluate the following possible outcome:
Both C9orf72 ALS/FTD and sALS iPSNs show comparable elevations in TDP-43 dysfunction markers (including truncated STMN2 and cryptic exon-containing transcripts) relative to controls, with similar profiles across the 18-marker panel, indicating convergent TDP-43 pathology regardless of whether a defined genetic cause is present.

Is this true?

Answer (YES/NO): NO